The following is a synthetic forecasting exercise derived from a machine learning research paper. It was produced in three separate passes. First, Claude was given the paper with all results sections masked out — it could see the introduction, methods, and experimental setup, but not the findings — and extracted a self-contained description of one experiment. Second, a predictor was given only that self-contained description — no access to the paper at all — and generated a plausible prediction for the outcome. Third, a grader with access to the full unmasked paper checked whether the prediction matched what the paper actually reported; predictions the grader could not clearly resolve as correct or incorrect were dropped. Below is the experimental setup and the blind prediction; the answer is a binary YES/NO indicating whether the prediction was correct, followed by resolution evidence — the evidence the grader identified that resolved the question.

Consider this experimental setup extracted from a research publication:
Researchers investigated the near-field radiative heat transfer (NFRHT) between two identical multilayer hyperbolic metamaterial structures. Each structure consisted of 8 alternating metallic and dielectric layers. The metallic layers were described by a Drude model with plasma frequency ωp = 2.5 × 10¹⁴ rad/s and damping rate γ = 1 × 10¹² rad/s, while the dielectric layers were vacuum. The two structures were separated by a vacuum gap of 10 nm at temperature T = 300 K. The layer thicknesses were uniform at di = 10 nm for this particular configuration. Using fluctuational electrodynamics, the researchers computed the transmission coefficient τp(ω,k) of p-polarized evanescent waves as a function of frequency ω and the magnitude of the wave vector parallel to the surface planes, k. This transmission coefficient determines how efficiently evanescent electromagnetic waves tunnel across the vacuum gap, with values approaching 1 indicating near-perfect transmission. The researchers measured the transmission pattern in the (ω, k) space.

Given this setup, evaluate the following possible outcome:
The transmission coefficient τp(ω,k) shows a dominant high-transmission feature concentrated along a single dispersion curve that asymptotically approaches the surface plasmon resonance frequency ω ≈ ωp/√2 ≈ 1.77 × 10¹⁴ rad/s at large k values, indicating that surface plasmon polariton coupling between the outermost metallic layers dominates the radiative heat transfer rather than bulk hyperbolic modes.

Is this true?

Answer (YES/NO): NO